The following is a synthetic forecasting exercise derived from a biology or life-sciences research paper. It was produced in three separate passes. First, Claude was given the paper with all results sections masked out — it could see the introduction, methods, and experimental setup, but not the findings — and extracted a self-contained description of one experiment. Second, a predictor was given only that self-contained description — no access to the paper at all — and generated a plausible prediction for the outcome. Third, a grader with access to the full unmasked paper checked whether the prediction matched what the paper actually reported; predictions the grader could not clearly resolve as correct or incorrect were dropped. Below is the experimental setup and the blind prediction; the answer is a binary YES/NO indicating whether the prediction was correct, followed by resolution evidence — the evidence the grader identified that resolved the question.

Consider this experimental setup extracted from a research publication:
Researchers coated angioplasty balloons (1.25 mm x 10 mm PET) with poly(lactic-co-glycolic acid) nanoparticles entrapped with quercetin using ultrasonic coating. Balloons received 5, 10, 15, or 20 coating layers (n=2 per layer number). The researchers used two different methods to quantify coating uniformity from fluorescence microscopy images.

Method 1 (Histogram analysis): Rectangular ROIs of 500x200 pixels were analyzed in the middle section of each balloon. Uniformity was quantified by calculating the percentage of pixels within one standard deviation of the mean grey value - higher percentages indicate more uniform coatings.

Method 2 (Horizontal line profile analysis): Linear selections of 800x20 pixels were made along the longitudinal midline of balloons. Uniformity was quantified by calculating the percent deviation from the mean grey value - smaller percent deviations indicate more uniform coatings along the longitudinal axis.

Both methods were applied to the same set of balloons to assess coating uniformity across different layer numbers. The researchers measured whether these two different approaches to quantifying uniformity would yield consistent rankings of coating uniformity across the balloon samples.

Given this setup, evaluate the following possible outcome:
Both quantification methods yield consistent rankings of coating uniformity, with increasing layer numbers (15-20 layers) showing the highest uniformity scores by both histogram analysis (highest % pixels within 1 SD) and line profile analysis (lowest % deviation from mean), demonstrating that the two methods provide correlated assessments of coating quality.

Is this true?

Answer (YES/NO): NO